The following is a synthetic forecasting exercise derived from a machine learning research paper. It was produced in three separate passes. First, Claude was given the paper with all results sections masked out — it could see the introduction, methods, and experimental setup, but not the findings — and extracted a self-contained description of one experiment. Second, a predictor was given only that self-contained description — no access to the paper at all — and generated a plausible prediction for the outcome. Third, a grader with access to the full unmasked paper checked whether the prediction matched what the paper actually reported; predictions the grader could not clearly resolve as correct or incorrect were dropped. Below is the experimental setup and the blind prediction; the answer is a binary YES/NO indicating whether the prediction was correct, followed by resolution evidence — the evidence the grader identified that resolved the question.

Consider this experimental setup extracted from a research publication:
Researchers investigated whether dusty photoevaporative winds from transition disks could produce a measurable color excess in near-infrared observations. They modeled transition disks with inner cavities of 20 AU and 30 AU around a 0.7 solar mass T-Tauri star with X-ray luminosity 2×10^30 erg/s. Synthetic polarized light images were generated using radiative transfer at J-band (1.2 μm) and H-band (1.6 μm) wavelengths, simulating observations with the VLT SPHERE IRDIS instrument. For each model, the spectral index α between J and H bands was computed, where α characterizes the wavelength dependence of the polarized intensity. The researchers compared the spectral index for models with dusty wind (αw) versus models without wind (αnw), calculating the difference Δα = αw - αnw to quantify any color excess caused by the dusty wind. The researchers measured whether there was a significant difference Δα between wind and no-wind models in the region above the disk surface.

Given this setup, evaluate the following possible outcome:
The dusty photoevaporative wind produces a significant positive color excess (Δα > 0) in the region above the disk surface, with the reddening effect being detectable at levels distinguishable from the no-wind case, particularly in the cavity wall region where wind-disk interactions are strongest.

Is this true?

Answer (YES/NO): NO